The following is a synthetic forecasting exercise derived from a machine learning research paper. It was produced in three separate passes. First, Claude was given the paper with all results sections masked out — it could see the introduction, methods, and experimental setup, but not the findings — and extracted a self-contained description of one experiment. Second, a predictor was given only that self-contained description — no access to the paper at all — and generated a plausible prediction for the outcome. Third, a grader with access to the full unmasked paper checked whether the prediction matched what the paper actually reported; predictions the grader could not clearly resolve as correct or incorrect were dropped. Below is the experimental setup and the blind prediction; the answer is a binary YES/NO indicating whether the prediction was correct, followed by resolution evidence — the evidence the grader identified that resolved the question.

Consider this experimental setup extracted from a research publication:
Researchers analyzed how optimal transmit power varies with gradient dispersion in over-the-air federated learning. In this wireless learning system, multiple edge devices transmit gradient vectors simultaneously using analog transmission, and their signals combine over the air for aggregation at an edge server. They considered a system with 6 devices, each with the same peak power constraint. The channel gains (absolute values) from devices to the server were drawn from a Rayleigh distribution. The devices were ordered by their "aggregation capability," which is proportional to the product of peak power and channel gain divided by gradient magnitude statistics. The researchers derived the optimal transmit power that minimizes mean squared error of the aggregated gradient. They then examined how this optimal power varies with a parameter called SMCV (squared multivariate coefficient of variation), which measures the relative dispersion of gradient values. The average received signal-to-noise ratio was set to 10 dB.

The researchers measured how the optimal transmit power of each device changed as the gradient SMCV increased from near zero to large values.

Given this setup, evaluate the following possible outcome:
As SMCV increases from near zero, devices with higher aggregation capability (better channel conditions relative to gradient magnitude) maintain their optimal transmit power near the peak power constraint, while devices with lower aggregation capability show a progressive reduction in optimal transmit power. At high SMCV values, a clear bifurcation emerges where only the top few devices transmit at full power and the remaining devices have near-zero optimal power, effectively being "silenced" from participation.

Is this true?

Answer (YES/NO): NO